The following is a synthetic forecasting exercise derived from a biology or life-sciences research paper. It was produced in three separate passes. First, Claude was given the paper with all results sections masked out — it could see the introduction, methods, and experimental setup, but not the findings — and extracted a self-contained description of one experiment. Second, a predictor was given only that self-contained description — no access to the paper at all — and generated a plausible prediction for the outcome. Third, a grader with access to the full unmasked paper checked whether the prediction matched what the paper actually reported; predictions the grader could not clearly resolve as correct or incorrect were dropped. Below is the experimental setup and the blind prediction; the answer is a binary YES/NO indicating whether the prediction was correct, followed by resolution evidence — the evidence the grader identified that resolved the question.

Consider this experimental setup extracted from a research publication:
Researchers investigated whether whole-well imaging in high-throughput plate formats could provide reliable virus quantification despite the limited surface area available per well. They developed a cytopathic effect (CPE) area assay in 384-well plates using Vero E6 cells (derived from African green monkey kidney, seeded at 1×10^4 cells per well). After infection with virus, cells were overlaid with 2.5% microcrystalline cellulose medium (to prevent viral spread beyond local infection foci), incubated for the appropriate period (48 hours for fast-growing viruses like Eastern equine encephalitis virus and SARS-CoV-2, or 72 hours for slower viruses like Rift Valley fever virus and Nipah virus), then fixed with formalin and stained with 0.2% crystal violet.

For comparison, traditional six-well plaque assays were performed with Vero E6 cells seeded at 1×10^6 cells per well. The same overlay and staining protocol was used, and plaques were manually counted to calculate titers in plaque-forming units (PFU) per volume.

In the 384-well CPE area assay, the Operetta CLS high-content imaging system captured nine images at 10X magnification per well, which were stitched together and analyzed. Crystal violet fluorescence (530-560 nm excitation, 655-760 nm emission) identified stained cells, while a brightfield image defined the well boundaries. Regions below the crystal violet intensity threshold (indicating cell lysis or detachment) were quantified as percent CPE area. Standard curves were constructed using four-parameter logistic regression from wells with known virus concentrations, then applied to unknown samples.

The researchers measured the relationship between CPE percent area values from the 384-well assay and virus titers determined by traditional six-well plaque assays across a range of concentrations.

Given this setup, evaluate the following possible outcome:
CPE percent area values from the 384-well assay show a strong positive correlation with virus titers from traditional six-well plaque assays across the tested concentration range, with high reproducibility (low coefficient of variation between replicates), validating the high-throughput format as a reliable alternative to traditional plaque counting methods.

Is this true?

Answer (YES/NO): NO